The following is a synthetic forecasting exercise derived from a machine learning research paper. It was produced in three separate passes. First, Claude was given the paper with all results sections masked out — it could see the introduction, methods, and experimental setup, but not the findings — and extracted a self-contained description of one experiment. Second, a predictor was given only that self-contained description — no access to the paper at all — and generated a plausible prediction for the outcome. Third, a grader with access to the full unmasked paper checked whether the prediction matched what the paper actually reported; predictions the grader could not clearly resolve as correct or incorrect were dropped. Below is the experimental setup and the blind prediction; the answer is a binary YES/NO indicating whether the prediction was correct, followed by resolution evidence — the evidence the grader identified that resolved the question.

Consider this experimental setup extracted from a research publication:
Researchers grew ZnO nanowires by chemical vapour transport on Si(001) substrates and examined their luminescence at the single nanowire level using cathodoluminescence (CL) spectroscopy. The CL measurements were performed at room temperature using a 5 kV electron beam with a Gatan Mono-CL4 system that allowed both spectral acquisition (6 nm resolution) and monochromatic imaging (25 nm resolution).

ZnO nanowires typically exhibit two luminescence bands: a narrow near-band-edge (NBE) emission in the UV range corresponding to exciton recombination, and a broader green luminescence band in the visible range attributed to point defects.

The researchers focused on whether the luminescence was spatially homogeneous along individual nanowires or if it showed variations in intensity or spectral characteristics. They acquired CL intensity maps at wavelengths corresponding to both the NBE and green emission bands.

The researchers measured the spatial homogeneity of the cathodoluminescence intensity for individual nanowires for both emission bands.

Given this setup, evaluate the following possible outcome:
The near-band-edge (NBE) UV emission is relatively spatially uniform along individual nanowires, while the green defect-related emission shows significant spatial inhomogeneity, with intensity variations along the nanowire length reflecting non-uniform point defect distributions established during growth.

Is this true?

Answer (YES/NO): NO